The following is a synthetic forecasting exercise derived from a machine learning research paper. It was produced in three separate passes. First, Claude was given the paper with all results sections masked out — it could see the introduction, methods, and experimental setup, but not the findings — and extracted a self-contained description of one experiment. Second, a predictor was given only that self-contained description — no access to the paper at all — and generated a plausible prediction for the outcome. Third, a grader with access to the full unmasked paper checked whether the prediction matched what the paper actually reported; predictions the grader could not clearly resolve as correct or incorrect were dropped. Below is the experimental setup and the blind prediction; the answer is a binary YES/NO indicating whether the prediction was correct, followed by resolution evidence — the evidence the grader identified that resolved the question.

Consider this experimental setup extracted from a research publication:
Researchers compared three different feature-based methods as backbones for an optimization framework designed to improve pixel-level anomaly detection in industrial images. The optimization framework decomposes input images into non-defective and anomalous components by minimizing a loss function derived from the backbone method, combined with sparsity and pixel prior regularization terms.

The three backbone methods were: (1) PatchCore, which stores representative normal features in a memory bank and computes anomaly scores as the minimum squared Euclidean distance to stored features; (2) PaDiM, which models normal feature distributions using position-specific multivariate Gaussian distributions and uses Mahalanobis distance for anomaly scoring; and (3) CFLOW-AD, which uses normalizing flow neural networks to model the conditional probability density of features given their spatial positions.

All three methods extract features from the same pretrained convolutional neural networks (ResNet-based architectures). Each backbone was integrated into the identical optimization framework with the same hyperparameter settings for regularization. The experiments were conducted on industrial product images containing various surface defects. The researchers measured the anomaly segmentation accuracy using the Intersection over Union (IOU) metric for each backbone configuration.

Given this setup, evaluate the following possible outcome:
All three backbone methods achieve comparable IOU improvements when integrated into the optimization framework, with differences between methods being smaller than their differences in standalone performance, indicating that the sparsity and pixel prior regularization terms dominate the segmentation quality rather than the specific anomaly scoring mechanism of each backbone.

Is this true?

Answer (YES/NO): NO